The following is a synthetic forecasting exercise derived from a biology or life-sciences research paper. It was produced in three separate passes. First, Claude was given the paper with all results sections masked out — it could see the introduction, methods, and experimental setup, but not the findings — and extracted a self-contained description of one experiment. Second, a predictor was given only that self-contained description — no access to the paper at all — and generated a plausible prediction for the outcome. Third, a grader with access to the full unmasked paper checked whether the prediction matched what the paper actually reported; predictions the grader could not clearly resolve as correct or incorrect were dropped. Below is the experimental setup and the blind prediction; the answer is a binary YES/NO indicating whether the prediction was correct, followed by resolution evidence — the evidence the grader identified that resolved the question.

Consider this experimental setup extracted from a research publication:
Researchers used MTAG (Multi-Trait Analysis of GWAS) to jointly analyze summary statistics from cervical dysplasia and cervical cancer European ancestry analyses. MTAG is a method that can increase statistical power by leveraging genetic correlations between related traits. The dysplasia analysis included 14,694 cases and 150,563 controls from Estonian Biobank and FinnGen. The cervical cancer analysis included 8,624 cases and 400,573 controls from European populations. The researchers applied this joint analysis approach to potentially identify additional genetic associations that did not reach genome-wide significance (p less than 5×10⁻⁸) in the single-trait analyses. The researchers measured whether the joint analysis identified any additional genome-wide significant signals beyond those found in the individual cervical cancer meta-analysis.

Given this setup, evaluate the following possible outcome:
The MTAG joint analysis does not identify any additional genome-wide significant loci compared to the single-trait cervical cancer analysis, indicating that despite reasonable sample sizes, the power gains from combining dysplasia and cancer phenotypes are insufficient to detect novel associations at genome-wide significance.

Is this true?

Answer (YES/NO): NO